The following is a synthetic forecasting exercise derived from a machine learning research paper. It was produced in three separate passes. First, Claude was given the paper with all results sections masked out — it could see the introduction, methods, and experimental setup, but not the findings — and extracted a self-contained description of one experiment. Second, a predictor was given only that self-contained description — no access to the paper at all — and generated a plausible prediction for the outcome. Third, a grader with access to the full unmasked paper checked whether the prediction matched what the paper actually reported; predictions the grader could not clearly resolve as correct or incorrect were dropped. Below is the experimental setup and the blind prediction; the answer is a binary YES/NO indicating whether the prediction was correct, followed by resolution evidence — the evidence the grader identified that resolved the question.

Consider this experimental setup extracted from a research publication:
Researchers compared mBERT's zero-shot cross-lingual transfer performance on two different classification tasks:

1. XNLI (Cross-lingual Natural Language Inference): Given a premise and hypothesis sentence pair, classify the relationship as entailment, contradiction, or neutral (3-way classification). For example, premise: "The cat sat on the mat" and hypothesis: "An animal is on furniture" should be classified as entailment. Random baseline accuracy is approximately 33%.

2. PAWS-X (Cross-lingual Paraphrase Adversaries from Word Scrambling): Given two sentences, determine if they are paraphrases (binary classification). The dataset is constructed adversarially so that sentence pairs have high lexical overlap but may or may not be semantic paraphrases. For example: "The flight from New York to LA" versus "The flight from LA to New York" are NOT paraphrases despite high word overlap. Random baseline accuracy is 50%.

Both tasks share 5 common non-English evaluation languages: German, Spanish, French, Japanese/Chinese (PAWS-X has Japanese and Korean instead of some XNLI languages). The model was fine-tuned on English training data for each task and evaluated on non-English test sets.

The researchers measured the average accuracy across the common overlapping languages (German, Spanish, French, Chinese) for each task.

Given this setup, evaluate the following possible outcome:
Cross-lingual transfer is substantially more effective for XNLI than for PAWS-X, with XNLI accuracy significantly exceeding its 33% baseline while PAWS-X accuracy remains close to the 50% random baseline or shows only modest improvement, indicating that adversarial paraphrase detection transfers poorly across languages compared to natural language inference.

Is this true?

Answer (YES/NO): NO